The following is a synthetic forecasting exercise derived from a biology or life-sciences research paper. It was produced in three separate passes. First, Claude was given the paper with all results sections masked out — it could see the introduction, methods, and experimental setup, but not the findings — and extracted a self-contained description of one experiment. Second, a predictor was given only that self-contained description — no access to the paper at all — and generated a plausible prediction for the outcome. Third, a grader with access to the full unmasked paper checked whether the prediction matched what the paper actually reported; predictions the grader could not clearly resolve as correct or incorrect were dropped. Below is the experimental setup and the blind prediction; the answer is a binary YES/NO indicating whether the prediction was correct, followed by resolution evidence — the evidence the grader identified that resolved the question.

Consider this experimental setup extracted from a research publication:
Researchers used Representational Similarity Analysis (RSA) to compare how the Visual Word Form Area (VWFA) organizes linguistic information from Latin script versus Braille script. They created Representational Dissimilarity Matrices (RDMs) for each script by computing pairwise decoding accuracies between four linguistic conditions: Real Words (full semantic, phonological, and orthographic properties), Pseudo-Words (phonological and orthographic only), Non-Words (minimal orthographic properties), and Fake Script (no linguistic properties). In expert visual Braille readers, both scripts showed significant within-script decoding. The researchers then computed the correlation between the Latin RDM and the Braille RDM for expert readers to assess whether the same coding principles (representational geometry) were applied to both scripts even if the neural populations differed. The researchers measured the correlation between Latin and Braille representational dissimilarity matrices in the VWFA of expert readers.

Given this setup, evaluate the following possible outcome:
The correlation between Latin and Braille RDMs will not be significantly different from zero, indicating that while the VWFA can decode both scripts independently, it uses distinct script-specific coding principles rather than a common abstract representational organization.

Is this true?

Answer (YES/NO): NO